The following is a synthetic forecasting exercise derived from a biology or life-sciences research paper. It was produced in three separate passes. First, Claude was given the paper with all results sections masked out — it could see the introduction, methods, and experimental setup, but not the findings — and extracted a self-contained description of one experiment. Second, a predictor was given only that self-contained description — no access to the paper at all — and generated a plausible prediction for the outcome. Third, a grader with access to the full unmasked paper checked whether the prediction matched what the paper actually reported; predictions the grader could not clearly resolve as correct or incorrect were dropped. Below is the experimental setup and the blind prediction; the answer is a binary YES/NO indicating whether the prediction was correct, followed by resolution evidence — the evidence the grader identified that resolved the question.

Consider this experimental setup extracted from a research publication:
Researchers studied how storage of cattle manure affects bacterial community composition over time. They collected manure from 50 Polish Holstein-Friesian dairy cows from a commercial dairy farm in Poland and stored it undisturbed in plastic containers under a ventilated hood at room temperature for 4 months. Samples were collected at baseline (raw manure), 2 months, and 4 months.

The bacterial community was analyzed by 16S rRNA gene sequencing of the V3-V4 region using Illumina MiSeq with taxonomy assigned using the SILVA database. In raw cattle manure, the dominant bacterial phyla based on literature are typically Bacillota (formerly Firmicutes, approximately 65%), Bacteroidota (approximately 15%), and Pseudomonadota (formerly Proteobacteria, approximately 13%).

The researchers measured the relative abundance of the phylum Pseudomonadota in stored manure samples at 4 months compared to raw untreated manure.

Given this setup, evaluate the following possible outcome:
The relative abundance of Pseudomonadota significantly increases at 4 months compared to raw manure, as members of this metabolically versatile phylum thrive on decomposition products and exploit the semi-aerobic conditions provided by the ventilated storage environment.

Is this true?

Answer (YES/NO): YES